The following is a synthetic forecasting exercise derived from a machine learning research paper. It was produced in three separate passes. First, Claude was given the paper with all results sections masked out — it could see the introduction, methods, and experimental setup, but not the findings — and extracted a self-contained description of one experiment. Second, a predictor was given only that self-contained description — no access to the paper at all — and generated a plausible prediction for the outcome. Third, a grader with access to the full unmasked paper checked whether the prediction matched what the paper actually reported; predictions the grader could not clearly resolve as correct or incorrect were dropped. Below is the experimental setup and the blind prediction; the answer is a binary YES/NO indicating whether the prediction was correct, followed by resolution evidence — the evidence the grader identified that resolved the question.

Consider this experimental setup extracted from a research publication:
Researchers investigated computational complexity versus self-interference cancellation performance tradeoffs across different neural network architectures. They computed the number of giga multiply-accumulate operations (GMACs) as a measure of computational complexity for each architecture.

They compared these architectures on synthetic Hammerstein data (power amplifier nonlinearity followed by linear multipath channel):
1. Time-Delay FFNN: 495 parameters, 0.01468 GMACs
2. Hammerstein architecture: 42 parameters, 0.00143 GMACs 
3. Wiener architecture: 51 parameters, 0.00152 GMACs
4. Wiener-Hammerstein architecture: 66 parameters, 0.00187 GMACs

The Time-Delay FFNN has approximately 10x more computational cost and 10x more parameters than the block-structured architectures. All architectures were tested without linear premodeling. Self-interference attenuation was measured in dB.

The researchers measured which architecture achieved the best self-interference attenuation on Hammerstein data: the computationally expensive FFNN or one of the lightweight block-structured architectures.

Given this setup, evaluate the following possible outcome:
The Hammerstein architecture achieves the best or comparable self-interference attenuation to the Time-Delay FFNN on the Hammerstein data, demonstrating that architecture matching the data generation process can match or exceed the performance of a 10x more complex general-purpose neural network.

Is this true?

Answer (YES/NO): YES